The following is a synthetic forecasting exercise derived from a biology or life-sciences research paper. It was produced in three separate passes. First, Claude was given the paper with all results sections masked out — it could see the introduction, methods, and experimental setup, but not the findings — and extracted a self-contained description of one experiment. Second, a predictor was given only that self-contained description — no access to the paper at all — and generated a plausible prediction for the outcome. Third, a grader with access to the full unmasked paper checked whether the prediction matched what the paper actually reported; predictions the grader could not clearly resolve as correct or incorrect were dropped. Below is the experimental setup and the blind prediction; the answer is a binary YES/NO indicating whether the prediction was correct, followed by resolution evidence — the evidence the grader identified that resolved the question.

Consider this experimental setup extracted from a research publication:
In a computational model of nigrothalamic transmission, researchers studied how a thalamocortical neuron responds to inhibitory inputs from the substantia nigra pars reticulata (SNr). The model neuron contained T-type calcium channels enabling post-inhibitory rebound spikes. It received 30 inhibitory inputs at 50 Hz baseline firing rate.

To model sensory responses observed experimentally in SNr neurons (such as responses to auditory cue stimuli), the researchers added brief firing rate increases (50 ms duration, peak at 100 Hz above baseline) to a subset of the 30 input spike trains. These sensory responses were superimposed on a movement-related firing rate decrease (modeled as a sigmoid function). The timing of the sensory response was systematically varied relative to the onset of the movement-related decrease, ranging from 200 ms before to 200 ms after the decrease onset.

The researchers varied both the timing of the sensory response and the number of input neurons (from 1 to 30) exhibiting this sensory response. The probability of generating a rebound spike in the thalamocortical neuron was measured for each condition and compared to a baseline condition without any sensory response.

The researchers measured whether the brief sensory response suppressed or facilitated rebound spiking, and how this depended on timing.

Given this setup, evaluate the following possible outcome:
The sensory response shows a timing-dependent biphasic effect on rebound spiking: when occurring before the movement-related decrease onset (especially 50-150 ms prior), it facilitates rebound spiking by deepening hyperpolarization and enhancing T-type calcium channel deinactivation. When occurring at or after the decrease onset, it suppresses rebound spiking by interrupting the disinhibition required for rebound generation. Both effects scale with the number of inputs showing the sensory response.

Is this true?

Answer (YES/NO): NO